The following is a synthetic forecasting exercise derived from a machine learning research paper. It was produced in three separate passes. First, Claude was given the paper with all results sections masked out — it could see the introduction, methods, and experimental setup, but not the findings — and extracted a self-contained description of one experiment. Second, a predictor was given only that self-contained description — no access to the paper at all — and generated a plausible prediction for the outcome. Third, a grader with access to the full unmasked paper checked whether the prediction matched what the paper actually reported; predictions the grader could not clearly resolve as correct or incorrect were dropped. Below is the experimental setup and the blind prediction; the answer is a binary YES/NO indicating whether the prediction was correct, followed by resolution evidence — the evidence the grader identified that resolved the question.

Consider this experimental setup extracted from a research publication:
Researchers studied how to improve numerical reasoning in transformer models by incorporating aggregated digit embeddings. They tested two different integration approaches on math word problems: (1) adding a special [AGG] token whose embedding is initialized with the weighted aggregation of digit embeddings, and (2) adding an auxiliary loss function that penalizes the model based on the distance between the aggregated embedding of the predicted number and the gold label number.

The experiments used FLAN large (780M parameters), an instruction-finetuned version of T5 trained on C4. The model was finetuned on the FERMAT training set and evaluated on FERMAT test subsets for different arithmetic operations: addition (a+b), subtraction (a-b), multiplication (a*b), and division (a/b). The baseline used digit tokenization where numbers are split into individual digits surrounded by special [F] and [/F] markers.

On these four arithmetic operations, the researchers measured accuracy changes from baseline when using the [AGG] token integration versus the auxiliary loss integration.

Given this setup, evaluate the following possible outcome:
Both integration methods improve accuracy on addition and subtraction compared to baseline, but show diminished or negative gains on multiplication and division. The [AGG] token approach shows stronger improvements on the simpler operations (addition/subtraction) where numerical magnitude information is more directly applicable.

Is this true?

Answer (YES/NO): NO